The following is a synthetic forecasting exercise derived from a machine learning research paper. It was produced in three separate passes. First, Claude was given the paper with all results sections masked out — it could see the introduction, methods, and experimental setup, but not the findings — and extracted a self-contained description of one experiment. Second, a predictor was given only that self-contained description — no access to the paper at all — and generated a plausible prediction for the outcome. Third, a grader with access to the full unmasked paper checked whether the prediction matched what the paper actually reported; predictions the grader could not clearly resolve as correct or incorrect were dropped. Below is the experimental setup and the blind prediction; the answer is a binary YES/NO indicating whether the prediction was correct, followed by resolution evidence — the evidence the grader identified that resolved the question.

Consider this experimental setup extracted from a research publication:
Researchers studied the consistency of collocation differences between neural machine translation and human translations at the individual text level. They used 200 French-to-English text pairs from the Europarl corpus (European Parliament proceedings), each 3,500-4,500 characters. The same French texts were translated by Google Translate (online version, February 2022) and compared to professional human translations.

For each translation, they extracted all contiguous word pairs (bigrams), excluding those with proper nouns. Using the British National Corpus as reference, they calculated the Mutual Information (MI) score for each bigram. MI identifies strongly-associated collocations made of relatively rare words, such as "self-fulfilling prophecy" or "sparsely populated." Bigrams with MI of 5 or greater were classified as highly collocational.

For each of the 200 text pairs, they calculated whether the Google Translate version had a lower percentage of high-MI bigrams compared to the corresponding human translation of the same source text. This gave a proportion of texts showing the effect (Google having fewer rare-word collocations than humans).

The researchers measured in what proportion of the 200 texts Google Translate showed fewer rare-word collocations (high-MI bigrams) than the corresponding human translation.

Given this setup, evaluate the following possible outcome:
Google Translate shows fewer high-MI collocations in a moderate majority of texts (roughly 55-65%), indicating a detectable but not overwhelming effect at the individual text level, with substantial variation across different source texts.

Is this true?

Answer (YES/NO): NO